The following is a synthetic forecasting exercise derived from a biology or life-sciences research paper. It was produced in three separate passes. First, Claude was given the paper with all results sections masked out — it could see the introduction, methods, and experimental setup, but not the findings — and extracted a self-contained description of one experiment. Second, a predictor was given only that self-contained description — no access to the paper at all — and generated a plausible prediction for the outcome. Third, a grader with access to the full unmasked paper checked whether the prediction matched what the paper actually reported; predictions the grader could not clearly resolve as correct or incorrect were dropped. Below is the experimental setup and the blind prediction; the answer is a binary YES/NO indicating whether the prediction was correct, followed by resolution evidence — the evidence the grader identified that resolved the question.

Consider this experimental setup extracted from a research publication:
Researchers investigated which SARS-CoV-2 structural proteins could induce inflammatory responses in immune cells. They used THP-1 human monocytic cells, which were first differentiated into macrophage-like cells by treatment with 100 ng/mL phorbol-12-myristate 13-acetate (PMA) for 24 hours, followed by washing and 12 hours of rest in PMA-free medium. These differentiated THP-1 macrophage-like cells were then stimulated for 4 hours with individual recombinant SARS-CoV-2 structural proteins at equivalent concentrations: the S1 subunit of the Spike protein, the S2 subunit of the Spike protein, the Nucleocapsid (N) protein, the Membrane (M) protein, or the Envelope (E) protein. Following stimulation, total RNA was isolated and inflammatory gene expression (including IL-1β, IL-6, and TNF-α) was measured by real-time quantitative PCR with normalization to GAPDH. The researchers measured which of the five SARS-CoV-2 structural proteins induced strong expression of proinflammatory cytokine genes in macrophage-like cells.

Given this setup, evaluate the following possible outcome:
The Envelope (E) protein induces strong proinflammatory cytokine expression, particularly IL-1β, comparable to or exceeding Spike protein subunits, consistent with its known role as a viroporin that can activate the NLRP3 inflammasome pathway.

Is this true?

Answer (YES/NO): NO